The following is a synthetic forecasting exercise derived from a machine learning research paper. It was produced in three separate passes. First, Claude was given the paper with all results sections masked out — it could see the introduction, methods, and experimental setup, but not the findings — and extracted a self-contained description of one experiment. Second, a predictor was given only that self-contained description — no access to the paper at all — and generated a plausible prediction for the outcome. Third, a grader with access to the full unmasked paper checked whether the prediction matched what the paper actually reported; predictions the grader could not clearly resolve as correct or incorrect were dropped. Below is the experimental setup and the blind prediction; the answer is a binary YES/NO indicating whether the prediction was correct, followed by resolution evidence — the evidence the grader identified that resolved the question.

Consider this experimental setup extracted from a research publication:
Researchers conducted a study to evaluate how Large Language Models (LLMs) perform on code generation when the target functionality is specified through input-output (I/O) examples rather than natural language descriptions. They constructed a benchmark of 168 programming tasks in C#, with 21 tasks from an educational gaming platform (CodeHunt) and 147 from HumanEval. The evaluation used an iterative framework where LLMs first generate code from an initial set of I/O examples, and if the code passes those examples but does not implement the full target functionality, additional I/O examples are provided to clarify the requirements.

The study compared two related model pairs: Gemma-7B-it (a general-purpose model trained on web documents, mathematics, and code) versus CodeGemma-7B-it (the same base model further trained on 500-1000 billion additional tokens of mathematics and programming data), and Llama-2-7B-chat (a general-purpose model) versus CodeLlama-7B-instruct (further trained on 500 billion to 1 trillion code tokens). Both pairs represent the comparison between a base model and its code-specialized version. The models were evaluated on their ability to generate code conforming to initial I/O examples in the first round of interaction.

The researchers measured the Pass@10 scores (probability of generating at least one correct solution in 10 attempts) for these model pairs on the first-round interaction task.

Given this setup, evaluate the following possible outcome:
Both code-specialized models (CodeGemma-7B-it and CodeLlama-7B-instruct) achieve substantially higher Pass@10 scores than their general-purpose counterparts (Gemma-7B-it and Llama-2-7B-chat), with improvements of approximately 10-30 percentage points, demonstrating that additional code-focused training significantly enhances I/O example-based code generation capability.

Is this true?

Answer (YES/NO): NO